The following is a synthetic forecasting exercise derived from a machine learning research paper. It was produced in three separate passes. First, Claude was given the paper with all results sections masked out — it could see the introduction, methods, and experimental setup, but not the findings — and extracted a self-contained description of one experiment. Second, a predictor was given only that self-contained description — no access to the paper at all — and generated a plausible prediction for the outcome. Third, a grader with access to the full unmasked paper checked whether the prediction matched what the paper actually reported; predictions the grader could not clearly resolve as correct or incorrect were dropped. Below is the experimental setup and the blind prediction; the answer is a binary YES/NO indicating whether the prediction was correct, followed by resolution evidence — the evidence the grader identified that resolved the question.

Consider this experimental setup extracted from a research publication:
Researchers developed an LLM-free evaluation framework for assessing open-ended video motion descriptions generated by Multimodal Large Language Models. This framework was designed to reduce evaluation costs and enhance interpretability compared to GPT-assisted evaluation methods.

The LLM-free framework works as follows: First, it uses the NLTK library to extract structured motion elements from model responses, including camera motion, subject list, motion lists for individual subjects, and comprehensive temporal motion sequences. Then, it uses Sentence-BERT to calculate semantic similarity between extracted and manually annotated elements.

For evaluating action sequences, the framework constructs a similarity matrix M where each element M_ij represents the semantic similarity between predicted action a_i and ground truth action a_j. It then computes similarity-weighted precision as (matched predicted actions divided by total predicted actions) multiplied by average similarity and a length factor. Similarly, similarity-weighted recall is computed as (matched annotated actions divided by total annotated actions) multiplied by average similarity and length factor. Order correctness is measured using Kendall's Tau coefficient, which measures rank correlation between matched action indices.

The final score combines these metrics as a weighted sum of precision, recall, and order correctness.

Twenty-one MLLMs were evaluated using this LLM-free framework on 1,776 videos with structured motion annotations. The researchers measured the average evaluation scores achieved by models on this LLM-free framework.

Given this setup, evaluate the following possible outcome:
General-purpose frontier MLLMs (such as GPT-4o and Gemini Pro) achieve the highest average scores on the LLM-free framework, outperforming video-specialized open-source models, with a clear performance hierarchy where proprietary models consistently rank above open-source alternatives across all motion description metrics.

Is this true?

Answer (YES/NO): NO